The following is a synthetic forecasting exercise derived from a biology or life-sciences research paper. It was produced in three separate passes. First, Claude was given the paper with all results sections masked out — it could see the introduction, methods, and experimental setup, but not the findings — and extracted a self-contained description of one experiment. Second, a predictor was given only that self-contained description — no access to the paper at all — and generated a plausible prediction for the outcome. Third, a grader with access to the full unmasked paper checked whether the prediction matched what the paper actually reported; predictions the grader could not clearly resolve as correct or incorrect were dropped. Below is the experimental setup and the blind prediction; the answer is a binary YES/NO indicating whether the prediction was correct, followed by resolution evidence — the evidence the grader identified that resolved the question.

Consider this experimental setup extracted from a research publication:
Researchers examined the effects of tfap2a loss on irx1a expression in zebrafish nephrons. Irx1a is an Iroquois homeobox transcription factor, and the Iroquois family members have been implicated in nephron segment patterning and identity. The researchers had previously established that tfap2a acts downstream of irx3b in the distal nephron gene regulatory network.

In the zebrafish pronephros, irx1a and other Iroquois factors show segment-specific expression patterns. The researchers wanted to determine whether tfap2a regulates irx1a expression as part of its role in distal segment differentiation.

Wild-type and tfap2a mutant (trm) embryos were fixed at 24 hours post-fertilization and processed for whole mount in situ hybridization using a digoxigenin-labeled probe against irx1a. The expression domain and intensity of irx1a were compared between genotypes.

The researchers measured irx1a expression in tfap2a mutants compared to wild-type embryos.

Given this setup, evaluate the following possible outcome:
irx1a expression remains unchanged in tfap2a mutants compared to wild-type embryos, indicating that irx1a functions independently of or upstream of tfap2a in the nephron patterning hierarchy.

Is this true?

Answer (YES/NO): NO